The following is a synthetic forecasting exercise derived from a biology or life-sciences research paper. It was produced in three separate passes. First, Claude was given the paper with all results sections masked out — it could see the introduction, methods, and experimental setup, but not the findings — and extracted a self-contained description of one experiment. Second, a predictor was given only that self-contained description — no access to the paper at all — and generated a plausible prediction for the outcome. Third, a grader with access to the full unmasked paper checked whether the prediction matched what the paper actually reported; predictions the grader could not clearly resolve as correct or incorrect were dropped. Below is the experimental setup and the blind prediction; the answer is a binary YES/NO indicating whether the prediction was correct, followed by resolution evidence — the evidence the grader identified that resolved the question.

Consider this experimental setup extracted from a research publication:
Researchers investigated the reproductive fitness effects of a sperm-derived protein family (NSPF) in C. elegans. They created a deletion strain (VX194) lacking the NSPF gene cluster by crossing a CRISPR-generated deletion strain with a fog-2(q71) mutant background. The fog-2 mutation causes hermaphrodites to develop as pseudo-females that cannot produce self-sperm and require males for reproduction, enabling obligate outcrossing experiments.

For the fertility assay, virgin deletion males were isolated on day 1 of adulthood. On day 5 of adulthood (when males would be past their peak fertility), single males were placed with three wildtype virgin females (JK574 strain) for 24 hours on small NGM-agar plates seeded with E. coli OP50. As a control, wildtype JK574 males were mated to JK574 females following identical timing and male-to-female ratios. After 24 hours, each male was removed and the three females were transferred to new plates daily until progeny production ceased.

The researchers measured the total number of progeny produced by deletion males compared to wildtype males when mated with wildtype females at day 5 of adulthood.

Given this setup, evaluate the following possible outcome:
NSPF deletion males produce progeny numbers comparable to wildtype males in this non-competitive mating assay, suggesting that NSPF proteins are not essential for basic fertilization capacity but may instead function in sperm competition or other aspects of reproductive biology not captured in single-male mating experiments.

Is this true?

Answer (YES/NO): YES